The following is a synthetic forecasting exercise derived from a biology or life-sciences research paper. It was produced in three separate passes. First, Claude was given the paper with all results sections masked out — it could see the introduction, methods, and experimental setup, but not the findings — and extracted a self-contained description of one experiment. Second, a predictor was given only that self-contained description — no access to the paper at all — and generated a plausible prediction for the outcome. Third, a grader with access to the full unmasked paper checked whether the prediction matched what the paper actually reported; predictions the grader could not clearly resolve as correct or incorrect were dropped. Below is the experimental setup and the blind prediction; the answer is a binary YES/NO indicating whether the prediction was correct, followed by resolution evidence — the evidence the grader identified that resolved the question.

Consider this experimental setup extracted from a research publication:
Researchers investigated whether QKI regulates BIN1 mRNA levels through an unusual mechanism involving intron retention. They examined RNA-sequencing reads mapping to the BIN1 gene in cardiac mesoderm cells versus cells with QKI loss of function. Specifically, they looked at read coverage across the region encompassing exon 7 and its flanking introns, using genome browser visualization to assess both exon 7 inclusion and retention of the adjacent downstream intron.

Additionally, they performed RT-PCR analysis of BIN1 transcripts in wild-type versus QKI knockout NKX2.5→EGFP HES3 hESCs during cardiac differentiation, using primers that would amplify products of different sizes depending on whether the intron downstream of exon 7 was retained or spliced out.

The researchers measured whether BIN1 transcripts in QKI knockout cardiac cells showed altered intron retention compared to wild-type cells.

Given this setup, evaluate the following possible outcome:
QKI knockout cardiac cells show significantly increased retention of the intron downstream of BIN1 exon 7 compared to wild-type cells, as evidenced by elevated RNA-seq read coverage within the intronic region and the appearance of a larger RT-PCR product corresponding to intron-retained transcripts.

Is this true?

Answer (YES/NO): YES